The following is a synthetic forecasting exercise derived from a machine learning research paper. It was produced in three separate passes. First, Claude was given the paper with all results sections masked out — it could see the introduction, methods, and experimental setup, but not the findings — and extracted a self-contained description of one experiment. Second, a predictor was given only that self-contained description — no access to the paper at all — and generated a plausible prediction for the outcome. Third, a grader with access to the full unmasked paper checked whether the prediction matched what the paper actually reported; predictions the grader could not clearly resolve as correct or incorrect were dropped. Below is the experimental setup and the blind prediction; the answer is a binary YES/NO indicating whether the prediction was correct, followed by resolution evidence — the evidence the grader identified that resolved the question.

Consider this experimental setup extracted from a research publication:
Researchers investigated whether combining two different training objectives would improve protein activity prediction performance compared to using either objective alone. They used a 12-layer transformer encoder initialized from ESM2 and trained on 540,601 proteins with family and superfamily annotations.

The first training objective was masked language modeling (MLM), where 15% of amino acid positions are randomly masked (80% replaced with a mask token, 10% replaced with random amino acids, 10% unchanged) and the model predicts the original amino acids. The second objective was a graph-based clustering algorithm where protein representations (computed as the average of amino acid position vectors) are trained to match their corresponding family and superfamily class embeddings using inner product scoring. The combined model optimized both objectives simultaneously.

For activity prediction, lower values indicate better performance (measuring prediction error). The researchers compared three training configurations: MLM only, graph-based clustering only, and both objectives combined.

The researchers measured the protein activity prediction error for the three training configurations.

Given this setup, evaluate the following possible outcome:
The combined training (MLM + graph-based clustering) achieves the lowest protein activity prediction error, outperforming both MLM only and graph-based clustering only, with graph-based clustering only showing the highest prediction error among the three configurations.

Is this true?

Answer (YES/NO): YES